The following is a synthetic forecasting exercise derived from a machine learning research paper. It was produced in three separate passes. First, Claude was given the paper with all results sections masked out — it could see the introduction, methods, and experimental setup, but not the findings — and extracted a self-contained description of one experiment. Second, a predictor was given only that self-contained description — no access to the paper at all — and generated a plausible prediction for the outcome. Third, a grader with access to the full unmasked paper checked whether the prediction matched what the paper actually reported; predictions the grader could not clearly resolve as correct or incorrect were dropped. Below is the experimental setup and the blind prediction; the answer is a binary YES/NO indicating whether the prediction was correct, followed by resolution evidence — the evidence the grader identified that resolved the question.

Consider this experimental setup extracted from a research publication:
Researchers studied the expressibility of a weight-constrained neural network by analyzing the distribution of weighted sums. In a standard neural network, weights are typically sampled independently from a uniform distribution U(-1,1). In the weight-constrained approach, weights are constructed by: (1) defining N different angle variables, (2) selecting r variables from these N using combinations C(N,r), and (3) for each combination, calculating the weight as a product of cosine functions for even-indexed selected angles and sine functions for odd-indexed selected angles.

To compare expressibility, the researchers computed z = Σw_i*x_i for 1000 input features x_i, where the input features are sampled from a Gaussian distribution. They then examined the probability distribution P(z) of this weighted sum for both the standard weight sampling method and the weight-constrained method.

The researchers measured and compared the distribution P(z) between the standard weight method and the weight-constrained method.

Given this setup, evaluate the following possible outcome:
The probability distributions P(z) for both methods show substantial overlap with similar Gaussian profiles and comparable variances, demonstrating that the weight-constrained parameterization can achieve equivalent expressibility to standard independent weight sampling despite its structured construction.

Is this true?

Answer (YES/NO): NO